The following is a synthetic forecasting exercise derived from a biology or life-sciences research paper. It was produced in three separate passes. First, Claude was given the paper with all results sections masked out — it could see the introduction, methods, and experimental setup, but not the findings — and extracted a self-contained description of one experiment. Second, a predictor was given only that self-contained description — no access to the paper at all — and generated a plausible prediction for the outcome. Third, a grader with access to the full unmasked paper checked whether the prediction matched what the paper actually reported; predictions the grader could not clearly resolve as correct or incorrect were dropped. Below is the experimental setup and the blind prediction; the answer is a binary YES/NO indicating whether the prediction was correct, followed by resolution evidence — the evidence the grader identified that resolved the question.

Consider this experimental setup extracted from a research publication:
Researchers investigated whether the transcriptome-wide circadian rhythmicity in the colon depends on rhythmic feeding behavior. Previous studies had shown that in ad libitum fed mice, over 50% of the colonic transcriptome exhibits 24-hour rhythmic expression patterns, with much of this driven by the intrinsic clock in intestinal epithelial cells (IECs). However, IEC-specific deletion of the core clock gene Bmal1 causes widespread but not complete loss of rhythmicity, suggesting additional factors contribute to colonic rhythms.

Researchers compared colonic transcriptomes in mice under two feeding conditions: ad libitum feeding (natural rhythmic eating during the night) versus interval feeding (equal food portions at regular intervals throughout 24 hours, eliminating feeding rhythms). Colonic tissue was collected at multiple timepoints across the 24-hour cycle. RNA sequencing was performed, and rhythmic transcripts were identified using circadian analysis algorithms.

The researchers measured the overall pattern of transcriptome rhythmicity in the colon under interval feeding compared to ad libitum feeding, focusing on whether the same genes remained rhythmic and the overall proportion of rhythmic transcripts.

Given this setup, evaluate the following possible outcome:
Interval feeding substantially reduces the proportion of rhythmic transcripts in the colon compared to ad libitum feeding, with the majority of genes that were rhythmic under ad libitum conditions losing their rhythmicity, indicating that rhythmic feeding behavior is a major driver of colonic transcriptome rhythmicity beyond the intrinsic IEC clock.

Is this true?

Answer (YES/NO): NO